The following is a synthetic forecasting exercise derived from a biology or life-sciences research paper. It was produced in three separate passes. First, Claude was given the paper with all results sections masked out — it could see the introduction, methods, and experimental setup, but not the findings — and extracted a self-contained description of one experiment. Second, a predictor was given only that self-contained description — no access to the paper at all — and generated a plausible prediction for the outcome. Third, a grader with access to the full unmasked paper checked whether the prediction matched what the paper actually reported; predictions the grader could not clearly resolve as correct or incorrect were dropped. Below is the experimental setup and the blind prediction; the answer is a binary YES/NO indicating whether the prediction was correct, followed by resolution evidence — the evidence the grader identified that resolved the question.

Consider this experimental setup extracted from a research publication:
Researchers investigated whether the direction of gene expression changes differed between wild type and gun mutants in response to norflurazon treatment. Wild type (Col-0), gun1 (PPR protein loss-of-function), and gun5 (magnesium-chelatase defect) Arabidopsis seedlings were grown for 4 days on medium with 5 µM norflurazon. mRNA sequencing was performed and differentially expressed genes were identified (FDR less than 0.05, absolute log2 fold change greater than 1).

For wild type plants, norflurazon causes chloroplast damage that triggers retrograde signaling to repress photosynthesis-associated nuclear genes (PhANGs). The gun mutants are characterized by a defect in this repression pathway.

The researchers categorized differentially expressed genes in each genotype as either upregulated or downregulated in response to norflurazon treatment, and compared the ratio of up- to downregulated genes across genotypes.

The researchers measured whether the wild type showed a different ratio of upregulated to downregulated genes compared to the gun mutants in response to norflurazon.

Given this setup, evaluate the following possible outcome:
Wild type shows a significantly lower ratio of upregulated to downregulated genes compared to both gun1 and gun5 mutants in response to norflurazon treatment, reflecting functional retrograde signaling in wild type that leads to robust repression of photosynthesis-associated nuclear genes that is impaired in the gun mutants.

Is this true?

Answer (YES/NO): YES